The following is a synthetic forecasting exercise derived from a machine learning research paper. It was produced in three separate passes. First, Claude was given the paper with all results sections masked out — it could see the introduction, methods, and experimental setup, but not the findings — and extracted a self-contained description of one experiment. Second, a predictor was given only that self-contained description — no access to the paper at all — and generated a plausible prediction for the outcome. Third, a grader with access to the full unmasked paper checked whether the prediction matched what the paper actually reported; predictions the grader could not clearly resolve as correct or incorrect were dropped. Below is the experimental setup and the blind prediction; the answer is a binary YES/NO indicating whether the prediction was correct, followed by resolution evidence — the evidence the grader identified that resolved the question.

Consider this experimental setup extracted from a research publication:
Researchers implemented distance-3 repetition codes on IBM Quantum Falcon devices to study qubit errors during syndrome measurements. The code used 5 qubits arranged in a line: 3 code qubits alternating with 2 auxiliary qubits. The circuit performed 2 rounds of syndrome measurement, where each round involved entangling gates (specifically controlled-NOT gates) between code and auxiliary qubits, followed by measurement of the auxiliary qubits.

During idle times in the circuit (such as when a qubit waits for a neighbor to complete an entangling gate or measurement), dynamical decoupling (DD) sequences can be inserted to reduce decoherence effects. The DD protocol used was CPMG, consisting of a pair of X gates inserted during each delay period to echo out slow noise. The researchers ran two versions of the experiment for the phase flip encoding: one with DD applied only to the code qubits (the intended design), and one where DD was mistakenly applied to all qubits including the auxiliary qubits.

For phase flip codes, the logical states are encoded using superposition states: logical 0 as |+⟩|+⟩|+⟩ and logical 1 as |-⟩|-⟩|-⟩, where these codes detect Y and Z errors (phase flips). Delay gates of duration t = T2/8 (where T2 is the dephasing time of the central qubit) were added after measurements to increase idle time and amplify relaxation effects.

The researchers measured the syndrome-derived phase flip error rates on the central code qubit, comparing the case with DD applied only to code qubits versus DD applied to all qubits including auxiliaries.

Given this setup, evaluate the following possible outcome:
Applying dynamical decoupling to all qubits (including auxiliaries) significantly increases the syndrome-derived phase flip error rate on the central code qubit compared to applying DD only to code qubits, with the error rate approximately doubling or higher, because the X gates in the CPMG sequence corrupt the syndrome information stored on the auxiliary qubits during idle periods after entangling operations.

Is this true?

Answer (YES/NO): NO